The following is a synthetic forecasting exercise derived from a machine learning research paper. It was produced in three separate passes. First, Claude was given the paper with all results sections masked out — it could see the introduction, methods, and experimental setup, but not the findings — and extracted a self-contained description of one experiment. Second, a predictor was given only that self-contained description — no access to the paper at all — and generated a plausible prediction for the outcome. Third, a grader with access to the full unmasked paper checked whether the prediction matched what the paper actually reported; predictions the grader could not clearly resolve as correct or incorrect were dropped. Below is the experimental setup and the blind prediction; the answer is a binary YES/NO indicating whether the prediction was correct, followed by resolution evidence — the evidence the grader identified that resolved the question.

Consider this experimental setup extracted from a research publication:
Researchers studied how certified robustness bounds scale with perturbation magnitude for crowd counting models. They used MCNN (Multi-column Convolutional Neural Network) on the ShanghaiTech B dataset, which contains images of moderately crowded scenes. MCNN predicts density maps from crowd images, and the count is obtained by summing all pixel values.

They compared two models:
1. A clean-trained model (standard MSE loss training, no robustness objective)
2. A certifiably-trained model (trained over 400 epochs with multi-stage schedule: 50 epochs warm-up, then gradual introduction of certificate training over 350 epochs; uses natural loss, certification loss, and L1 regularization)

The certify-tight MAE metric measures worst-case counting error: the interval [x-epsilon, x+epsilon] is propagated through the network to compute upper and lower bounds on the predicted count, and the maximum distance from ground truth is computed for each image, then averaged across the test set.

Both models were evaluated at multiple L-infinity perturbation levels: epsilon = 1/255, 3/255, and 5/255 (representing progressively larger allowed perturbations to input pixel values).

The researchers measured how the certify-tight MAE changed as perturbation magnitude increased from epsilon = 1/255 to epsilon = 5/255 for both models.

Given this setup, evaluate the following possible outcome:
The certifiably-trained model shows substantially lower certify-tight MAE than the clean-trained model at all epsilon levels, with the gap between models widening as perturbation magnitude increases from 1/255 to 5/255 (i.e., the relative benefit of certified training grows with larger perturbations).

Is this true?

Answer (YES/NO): YES